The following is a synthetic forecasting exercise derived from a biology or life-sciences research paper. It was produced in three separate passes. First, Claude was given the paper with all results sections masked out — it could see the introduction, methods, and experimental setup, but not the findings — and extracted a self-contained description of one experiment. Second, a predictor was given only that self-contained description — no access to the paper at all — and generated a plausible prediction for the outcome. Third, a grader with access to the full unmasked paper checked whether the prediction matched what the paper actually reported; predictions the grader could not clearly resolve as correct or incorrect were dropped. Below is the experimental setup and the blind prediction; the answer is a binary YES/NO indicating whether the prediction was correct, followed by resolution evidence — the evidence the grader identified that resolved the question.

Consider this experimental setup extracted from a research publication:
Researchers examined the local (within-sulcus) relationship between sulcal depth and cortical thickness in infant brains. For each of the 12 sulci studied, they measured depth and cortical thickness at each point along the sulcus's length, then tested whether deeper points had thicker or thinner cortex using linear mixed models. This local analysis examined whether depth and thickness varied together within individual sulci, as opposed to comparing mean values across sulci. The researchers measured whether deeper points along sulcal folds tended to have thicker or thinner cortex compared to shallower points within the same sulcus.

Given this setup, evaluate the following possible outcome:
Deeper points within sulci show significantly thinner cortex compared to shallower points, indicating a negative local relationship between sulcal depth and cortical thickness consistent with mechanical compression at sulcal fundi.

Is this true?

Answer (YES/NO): YES